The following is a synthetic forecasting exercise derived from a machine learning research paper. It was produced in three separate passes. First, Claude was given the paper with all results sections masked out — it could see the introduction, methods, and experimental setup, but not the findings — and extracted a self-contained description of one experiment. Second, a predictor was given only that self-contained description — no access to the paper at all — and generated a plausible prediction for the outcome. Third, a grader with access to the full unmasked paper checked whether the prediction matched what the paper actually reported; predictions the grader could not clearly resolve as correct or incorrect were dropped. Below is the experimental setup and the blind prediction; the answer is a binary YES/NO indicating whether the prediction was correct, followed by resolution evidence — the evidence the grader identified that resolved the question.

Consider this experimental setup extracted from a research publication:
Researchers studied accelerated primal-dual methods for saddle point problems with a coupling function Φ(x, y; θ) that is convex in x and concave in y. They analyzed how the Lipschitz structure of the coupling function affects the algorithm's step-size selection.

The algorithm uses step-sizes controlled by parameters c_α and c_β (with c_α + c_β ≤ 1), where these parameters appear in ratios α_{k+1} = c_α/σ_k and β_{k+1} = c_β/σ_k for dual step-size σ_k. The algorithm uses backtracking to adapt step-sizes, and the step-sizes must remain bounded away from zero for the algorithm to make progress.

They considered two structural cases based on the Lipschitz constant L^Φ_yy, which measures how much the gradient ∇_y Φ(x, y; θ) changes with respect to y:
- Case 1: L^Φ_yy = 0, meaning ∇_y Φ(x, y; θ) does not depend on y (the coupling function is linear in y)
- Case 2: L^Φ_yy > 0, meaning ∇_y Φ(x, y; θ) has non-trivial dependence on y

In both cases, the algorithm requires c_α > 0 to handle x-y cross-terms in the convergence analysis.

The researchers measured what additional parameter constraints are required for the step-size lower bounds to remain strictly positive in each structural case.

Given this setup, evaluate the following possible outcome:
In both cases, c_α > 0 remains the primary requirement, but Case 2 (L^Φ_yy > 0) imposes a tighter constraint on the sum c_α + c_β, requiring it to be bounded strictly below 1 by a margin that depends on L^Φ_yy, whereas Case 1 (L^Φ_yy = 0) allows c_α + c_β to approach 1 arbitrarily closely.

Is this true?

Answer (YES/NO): NO